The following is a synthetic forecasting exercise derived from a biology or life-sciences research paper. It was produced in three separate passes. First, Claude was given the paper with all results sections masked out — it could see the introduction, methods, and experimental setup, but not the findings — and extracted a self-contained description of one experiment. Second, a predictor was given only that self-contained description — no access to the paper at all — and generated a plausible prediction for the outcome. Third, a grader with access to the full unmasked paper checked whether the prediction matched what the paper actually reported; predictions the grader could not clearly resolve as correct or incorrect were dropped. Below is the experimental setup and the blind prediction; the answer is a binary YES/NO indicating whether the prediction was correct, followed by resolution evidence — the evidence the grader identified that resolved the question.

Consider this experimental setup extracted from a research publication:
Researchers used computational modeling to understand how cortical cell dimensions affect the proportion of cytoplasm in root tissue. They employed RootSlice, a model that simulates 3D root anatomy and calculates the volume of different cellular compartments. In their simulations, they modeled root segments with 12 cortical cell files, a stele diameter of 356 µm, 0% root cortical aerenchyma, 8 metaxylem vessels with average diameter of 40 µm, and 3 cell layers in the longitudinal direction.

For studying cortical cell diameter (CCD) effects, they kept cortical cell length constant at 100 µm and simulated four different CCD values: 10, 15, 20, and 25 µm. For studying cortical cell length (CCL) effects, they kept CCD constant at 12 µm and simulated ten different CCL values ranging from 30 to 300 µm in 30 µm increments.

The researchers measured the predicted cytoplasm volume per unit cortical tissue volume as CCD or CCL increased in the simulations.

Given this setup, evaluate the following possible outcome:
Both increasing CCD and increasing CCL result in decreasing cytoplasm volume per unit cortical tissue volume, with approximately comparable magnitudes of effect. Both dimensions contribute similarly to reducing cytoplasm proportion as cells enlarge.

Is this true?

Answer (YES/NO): NO